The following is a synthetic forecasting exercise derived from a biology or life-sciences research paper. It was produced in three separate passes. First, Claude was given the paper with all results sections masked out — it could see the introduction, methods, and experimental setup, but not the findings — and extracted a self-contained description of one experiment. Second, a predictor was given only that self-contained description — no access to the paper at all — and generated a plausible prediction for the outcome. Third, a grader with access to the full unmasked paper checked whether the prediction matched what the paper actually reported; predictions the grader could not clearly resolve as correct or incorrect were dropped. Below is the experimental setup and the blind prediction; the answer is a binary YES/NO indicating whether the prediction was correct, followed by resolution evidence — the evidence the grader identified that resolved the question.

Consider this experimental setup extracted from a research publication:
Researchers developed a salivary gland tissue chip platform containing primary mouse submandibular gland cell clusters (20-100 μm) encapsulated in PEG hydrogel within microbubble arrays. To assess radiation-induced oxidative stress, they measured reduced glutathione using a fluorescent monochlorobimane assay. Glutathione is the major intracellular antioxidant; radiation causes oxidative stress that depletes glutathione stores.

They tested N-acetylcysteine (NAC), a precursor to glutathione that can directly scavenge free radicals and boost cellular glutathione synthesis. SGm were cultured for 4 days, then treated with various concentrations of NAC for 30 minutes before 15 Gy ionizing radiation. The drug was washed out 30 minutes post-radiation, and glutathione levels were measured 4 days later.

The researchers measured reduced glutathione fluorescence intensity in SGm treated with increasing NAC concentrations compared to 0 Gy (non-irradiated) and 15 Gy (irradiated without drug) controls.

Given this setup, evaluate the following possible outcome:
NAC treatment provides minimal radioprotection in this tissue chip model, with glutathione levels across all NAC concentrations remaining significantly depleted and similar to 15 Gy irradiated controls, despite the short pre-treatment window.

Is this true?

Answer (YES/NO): YES